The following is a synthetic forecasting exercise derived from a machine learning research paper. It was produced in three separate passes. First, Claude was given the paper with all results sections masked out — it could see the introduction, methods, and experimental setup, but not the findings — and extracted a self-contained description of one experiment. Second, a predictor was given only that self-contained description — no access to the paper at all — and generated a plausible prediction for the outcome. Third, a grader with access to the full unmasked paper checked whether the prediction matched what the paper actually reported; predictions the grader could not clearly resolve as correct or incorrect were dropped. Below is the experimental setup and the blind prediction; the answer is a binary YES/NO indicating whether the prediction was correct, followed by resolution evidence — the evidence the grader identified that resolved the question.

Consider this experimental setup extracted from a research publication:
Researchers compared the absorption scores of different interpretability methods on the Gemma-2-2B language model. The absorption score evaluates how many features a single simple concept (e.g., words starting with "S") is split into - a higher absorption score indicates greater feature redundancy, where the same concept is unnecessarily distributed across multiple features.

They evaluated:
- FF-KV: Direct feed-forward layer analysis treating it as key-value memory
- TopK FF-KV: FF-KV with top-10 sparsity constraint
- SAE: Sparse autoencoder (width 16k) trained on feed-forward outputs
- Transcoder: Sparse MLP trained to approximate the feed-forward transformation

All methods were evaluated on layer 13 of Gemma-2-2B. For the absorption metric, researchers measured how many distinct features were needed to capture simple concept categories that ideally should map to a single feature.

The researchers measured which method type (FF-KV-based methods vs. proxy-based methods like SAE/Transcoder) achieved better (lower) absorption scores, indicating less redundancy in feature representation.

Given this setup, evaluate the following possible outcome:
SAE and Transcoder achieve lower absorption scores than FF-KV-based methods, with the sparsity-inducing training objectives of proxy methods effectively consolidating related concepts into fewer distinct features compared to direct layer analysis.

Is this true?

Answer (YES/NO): NO